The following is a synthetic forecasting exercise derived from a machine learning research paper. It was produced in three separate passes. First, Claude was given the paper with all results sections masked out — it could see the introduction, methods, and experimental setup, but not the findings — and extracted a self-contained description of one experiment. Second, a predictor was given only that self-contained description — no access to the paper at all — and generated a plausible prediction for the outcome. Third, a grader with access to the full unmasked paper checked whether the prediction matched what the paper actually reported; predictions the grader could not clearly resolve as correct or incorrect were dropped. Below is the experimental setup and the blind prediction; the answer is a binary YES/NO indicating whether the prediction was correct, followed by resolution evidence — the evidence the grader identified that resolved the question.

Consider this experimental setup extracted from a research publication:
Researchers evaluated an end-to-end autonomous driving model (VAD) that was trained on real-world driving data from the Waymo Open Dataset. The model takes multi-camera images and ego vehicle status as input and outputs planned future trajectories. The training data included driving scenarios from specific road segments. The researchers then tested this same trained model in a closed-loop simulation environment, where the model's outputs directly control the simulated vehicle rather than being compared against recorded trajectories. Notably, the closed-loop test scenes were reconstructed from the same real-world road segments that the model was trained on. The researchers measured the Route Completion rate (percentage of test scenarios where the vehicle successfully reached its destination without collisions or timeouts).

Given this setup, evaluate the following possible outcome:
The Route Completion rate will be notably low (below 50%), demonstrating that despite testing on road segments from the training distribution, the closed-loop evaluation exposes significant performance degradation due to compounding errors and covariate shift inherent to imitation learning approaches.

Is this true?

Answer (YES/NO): YES